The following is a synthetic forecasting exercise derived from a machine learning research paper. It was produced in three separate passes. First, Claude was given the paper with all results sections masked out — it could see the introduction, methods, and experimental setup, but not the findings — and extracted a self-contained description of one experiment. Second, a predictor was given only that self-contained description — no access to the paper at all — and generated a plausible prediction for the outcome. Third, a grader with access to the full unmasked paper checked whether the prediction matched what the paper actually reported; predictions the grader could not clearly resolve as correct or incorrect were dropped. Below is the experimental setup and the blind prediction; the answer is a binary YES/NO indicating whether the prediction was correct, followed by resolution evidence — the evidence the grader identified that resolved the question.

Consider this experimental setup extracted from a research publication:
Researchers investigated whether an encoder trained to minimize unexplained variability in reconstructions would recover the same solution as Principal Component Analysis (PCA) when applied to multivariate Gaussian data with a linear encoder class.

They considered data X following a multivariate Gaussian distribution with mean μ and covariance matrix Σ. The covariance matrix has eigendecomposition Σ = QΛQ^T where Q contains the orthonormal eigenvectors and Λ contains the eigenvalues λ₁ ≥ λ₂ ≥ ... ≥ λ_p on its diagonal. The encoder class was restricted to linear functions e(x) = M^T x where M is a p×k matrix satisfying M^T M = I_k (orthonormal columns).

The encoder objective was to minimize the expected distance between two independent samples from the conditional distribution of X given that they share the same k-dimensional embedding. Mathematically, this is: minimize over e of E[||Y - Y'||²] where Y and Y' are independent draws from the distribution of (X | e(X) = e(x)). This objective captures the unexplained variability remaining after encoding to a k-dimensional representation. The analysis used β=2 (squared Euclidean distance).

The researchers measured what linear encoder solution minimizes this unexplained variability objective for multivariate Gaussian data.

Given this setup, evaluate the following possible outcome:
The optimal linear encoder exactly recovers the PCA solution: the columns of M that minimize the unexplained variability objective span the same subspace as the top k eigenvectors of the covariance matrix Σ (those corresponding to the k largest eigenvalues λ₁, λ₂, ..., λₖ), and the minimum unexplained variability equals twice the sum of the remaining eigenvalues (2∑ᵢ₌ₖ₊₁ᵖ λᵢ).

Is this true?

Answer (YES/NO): NO